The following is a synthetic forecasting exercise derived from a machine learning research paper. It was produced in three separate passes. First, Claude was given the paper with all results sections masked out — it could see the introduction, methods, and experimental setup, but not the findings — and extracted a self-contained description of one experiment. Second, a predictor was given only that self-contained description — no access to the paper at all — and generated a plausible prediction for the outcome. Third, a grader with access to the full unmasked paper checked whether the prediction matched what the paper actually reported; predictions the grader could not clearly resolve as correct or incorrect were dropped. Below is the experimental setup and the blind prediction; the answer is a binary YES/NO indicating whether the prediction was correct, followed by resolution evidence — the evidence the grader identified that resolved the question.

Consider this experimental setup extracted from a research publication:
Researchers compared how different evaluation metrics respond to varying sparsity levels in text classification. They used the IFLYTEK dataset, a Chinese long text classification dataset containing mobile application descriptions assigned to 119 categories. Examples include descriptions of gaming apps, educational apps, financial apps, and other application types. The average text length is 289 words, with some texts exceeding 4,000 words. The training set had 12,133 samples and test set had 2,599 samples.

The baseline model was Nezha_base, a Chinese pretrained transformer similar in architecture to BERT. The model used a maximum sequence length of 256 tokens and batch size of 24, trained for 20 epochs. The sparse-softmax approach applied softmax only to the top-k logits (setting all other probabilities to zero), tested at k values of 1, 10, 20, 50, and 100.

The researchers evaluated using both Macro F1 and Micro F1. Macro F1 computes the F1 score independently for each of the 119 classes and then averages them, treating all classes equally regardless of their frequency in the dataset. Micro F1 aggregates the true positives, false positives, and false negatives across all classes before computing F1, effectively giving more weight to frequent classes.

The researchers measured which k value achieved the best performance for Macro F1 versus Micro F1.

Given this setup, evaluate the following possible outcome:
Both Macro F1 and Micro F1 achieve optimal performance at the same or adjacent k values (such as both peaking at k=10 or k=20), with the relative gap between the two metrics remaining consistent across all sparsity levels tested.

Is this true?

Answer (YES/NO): NO